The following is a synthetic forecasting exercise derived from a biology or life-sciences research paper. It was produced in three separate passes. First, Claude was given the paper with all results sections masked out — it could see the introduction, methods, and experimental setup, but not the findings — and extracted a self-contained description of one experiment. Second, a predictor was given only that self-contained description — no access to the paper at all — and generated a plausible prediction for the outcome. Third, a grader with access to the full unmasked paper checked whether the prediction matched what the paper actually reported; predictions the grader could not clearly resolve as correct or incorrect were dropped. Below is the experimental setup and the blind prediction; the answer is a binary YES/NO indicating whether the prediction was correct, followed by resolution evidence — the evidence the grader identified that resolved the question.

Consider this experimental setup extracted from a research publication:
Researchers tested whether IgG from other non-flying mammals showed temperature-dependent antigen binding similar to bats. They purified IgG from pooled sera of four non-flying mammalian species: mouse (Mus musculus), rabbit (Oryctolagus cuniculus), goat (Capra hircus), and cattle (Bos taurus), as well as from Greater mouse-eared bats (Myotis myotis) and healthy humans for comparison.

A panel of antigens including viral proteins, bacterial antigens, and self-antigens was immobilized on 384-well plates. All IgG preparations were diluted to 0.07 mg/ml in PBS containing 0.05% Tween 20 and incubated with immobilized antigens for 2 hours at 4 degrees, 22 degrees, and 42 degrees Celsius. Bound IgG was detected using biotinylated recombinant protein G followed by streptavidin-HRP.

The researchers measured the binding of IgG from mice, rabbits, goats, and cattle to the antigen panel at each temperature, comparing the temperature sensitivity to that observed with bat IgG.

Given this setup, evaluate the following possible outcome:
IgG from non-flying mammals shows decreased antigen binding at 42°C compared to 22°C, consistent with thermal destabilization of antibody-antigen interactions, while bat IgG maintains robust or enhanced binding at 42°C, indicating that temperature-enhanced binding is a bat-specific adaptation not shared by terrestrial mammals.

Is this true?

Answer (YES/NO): NO